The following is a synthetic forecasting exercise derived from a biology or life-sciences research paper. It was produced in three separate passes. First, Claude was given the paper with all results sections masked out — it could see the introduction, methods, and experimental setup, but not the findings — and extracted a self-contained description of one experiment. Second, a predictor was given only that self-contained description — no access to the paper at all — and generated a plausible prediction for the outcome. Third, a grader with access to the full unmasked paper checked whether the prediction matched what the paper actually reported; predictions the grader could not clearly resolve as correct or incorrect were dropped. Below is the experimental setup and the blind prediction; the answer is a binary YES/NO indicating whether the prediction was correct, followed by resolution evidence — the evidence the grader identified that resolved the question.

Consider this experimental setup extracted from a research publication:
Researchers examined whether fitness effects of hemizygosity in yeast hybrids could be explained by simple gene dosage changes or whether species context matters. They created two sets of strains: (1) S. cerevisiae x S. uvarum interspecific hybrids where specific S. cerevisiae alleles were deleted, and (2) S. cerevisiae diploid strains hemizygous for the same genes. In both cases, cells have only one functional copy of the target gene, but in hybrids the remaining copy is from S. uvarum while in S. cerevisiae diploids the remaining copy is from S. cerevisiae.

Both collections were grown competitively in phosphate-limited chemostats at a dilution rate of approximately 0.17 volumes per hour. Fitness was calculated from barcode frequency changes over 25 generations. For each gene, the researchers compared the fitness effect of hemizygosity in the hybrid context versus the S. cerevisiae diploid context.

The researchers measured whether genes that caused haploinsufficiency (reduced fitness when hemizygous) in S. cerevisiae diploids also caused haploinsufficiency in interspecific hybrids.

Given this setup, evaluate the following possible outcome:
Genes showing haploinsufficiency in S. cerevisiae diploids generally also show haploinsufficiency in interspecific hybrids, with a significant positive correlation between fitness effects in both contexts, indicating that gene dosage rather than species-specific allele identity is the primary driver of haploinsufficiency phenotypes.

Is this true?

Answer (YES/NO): NO